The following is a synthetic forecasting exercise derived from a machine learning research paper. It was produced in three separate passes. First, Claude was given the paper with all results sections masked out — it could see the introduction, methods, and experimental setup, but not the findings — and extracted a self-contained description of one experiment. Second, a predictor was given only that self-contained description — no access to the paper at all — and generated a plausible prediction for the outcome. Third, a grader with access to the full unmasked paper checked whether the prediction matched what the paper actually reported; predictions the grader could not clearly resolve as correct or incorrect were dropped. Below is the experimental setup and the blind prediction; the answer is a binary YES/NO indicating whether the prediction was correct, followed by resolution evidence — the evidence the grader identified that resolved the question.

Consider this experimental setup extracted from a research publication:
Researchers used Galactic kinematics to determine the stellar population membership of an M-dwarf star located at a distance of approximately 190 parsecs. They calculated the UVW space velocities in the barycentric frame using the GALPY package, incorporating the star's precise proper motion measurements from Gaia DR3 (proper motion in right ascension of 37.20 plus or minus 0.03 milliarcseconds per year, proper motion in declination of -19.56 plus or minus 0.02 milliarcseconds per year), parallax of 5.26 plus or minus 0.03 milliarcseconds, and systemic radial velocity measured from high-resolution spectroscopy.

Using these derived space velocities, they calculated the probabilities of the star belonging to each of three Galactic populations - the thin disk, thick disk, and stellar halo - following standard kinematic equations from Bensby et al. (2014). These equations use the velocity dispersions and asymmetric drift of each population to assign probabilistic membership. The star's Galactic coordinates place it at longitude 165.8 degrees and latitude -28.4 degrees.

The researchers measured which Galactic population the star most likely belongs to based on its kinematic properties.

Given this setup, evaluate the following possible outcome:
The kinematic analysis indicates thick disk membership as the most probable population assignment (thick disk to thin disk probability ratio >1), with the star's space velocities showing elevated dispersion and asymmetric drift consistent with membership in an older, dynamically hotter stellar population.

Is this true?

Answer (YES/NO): NO